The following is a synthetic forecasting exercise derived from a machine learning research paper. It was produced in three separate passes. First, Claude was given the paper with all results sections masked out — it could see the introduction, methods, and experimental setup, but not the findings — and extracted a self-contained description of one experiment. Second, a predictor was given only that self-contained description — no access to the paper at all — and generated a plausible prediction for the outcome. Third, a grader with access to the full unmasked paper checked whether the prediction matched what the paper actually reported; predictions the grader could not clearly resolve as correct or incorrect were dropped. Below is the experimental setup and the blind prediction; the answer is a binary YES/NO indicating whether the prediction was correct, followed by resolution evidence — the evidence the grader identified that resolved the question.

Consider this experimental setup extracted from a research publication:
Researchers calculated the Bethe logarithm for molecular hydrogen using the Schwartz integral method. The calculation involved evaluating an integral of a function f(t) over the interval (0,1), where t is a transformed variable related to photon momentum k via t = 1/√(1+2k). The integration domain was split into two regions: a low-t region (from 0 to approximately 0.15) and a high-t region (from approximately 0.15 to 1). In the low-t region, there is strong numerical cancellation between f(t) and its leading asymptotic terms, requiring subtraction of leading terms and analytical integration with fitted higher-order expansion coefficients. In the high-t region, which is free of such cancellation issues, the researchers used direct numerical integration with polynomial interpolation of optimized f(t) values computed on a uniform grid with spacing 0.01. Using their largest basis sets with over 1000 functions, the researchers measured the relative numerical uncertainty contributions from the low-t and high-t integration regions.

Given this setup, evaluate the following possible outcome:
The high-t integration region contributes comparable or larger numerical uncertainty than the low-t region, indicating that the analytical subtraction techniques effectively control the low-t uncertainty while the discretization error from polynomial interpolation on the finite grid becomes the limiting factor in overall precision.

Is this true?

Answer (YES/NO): NO